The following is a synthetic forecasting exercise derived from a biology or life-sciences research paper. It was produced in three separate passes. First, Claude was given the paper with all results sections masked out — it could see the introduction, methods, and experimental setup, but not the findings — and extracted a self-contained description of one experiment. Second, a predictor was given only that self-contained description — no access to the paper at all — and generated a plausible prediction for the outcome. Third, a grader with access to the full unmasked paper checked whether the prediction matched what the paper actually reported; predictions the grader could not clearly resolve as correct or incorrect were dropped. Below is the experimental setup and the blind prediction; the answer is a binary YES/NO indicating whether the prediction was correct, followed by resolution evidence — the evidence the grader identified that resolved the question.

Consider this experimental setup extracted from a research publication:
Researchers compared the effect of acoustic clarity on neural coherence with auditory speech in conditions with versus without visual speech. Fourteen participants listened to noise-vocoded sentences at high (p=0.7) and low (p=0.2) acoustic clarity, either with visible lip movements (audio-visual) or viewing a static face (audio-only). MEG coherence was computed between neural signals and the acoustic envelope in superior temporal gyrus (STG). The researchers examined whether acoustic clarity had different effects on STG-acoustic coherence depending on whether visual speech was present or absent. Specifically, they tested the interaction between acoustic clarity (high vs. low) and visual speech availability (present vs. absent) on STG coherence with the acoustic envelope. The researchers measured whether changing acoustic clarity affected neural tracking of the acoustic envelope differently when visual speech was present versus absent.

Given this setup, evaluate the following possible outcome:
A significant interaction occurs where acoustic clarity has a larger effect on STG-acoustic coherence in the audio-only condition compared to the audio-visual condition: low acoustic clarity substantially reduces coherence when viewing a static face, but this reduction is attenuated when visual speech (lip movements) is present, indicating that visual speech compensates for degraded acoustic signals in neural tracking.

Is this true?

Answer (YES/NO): NO